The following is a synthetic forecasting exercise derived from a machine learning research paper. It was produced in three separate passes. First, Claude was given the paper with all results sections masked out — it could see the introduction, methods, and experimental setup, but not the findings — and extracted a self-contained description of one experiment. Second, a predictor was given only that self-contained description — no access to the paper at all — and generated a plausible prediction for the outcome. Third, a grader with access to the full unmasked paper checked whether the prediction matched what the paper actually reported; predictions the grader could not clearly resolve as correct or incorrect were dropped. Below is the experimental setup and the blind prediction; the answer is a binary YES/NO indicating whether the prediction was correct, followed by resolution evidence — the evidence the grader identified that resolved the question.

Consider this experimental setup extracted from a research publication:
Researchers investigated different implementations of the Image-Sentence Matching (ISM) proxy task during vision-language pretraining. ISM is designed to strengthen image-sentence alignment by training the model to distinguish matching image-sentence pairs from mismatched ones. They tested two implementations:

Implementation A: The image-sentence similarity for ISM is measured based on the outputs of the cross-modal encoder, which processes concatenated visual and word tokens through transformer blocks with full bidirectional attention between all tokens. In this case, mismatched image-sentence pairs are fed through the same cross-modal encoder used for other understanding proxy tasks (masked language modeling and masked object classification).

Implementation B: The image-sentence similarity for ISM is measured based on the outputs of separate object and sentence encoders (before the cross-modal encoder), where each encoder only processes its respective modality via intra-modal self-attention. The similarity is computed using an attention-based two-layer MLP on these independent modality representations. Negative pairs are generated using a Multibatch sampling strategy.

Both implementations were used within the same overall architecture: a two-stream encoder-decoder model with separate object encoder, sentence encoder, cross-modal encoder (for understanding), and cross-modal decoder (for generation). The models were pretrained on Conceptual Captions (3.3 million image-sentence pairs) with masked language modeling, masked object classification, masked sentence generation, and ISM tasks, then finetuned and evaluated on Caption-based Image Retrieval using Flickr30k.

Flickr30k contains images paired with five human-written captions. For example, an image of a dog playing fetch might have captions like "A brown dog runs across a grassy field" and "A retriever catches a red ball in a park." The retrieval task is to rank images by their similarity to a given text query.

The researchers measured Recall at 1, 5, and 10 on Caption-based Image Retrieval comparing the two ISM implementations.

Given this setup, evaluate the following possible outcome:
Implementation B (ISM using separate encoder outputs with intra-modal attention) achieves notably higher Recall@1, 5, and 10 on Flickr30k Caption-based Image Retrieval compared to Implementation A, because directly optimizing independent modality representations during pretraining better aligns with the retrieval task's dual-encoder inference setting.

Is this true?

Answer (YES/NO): YES